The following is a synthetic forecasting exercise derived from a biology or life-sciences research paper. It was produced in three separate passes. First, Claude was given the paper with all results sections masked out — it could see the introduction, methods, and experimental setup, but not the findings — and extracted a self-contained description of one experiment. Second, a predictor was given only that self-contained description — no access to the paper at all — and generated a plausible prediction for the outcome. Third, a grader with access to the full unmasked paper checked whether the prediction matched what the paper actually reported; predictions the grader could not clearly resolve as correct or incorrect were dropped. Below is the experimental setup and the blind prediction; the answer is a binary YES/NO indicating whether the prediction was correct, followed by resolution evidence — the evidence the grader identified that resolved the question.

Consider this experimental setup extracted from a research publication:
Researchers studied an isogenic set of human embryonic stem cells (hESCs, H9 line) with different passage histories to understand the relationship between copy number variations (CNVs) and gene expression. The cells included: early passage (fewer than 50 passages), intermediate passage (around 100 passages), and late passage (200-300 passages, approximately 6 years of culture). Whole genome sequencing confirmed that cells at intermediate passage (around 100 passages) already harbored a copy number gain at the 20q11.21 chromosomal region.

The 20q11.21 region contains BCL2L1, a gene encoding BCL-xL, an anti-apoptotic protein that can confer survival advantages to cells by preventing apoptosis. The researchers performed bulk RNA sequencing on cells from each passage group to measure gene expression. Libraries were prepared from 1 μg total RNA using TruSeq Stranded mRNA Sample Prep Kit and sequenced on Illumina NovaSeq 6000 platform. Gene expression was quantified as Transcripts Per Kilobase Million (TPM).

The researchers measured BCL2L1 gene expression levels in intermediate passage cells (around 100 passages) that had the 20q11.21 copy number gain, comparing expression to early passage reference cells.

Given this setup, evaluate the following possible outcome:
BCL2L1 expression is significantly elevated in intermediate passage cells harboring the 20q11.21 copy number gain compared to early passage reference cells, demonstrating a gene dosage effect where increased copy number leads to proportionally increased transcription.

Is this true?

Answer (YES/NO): NO